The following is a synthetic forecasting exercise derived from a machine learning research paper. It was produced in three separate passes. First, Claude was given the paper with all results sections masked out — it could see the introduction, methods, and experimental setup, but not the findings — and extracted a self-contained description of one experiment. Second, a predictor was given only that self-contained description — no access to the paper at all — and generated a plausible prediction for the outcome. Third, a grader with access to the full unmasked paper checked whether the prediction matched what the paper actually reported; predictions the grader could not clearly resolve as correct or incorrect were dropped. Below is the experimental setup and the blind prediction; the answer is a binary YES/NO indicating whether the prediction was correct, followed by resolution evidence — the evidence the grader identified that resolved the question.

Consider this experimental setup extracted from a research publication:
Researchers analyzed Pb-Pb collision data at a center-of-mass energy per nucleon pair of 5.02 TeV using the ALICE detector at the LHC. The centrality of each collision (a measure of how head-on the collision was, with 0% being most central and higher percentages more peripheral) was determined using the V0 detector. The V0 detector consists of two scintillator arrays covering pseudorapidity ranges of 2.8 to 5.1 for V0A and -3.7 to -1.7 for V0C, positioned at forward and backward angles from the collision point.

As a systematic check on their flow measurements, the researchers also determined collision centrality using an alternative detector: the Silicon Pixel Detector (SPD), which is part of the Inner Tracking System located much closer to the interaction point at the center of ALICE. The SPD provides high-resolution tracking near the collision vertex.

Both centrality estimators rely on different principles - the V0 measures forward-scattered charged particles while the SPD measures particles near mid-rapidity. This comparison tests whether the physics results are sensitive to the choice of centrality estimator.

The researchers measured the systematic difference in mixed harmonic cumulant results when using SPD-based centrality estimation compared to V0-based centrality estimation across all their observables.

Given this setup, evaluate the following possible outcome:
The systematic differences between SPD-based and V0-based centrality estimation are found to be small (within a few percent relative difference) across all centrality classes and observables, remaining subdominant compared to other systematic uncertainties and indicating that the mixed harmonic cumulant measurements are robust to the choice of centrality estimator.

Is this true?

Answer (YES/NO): NO